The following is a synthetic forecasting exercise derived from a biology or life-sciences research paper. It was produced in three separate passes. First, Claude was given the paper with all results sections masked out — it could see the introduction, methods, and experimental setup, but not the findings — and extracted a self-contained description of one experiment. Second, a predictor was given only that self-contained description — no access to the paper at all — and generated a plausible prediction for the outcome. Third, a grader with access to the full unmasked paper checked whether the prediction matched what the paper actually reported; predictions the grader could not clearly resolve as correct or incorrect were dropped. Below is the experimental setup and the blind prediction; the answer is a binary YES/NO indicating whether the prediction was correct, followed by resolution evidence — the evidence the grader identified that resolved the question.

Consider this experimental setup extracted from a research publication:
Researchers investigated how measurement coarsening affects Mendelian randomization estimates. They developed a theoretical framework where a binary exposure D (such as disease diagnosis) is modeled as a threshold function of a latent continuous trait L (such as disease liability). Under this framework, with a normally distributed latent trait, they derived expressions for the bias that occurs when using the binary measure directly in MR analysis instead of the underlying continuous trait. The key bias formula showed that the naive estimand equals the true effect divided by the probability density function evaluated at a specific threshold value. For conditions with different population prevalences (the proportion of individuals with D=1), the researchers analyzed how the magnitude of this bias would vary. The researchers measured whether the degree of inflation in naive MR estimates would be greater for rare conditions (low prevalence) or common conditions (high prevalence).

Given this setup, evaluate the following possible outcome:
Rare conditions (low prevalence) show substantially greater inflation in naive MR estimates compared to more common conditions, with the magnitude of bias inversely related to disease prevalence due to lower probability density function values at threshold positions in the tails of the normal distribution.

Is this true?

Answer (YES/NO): YES